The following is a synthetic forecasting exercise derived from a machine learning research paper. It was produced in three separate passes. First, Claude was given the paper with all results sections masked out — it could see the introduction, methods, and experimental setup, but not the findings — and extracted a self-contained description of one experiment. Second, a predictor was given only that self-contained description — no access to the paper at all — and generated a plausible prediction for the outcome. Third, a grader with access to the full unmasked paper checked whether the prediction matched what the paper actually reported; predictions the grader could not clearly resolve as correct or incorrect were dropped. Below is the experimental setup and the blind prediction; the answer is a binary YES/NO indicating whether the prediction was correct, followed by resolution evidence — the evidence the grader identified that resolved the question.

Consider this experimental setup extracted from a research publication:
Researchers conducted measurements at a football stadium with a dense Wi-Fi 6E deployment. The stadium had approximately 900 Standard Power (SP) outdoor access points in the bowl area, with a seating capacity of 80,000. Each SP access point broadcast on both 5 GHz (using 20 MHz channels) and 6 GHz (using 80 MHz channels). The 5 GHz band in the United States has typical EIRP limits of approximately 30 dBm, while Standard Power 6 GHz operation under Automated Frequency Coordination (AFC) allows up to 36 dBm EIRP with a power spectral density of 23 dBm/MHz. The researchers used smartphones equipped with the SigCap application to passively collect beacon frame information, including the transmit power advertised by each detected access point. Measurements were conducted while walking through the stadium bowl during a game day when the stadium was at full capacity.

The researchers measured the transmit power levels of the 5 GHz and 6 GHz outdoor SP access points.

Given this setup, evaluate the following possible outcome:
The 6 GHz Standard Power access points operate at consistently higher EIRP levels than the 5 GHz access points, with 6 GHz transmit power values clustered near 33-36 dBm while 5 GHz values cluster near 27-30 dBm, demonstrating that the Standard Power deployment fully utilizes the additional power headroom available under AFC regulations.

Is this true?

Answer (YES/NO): NO